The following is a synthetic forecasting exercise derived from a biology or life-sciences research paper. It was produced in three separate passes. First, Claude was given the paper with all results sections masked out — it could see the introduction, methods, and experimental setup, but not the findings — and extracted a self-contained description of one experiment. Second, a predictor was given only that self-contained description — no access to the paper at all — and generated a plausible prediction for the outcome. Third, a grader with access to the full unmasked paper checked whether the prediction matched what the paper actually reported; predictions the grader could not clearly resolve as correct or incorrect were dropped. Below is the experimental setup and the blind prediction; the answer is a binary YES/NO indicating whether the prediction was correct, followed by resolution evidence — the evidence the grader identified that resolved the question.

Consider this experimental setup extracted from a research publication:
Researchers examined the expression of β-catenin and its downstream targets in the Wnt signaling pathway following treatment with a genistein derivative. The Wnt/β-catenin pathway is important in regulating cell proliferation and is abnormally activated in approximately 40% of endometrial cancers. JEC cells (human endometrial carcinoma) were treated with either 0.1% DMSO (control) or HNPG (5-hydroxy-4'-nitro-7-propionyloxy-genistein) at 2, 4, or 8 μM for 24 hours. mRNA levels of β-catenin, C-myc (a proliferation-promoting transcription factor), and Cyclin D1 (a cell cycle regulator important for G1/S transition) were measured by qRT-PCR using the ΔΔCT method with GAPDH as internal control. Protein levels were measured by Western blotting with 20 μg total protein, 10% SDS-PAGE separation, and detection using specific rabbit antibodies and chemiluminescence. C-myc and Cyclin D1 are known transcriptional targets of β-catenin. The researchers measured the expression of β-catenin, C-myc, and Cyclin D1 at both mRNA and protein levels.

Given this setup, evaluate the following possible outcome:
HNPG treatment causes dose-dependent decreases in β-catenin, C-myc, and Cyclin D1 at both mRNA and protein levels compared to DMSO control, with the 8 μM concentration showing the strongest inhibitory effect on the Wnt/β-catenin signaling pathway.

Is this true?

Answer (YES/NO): YES